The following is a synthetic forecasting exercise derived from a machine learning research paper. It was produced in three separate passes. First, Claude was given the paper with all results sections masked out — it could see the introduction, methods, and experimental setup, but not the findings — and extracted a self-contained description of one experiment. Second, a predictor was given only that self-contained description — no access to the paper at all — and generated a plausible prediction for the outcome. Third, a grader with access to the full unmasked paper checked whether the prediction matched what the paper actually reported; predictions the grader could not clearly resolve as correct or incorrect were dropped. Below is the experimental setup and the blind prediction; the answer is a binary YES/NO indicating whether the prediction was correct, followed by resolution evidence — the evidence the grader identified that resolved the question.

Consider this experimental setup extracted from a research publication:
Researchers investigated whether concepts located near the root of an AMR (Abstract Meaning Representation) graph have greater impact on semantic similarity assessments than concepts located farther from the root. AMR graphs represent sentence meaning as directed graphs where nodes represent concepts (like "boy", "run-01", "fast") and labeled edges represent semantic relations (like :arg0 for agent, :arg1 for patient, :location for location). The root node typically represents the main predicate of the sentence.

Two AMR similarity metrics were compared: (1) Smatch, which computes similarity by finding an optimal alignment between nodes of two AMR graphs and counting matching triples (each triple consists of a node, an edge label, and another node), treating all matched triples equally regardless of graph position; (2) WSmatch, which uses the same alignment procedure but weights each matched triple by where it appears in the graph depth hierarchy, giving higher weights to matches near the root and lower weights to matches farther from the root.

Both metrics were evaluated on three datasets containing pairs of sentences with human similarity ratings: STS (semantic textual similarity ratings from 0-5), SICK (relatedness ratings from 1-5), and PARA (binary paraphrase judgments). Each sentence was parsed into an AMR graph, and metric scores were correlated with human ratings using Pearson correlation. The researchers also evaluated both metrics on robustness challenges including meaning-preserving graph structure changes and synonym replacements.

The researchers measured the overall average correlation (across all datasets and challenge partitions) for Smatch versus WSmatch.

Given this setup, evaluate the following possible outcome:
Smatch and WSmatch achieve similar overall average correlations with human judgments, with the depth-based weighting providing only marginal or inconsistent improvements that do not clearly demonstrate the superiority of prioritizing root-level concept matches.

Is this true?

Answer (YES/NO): NO